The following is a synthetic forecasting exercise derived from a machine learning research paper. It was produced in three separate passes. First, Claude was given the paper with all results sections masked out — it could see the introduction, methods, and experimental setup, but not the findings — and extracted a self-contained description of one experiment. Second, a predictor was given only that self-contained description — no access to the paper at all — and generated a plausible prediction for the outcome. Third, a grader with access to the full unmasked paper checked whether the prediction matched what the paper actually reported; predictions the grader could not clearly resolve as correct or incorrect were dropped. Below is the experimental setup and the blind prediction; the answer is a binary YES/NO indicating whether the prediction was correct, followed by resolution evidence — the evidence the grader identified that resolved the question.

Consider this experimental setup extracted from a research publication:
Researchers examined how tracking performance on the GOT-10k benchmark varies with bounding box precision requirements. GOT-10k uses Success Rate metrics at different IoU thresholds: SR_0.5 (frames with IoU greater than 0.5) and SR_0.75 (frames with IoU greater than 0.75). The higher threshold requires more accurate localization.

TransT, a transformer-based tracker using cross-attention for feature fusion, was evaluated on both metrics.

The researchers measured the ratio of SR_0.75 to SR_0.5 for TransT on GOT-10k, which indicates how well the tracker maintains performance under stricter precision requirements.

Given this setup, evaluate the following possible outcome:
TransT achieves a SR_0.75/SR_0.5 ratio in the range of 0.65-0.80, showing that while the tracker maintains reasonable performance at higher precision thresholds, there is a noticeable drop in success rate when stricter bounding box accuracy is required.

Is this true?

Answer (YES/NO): YES